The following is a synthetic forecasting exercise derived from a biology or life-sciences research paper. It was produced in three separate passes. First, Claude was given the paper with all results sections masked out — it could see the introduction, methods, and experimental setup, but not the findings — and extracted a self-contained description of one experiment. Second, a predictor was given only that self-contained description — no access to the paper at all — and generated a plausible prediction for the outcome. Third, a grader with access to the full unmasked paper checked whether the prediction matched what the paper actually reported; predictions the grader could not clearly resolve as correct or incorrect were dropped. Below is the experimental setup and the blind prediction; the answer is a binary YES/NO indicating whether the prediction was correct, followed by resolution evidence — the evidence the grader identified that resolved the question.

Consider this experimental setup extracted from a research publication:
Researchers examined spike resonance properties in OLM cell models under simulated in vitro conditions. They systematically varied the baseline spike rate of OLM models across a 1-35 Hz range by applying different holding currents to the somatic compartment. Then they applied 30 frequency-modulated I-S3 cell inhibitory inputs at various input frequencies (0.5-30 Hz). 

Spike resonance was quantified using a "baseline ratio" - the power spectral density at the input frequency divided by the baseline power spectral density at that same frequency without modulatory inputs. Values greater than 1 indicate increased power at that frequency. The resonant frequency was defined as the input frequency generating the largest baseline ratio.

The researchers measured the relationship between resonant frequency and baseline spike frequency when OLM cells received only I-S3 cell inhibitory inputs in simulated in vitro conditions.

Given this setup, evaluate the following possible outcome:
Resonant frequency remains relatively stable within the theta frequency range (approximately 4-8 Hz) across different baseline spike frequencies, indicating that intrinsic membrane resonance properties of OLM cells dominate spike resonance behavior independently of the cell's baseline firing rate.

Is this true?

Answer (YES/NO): NO